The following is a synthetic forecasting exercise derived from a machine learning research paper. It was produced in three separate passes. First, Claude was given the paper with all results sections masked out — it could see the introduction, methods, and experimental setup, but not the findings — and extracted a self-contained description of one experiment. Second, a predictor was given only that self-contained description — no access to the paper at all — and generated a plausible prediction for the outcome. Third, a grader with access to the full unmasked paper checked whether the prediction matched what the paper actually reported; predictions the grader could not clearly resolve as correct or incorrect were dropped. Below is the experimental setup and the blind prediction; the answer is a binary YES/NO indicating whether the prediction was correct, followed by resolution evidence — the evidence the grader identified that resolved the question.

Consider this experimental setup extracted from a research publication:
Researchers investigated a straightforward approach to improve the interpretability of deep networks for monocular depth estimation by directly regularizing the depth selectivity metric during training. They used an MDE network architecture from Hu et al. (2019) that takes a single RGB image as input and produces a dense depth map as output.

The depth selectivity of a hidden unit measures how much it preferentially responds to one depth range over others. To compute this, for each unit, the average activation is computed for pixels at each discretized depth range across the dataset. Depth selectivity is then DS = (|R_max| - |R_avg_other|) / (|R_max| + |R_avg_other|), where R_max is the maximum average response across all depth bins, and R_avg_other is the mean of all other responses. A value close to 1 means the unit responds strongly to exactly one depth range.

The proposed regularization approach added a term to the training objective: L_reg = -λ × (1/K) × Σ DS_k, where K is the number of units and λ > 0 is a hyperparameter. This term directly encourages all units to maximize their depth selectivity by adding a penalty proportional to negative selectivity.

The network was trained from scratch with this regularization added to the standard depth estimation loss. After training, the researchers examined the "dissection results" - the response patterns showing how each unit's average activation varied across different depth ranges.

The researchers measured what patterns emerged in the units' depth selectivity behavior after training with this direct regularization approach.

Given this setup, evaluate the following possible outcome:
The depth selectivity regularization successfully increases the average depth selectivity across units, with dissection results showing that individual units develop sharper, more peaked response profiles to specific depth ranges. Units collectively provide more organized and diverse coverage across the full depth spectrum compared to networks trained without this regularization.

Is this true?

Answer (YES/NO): NO